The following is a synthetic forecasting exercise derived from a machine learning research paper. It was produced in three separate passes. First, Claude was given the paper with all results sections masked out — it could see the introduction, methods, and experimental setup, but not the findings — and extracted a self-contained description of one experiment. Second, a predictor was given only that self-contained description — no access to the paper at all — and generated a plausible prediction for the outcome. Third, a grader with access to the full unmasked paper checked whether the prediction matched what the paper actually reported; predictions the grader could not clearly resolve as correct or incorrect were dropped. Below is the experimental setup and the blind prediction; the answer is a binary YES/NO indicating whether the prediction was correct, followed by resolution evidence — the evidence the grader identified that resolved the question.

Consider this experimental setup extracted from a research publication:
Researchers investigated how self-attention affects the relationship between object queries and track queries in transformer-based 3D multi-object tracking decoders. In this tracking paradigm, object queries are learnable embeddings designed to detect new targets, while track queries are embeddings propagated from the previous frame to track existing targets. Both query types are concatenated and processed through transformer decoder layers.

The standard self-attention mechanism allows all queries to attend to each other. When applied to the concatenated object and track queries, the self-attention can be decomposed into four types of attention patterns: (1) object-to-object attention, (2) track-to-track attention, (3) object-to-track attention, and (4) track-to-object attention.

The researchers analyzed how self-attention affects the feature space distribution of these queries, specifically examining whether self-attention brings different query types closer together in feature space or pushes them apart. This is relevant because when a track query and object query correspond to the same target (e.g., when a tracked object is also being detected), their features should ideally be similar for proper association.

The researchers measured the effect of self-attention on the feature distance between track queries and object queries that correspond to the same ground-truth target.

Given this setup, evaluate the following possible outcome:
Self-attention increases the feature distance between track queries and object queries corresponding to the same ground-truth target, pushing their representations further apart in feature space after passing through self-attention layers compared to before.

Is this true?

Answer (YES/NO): YES